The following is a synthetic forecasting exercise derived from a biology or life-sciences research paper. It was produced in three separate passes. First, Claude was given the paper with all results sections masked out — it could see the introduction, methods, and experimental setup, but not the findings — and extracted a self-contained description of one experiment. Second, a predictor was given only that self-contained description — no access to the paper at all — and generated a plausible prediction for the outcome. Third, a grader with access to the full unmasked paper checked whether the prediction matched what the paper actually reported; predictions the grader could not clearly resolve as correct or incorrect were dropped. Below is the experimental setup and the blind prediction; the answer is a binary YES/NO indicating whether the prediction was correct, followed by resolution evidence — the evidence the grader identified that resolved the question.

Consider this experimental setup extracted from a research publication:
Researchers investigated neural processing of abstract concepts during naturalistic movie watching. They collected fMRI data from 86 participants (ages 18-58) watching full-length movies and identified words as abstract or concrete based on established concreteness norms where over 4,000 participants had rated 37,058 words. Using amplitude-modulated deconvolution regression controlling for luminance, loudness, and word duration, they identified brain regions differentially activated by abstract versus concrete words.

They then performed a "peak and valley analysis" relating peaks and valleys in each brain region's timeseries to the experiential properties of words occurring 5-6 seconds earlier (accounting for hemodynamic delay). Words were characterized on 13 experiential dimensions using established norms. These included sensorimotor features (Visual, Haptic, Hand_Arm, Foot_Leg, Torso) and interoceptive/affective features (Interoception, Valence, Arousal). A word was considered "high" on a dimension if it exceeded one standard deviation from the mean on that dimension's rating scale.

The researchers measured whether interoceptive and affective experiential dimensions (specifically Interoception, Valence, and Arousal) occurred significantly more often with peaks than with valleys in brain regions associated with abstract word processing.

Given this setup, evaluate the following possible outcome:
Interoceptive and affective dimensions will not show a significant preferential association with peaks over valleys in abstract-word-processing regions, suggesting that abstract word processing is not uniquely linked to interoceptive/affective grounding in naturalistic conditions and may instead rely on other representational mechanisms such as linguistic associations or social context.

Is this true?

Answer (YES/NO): NO